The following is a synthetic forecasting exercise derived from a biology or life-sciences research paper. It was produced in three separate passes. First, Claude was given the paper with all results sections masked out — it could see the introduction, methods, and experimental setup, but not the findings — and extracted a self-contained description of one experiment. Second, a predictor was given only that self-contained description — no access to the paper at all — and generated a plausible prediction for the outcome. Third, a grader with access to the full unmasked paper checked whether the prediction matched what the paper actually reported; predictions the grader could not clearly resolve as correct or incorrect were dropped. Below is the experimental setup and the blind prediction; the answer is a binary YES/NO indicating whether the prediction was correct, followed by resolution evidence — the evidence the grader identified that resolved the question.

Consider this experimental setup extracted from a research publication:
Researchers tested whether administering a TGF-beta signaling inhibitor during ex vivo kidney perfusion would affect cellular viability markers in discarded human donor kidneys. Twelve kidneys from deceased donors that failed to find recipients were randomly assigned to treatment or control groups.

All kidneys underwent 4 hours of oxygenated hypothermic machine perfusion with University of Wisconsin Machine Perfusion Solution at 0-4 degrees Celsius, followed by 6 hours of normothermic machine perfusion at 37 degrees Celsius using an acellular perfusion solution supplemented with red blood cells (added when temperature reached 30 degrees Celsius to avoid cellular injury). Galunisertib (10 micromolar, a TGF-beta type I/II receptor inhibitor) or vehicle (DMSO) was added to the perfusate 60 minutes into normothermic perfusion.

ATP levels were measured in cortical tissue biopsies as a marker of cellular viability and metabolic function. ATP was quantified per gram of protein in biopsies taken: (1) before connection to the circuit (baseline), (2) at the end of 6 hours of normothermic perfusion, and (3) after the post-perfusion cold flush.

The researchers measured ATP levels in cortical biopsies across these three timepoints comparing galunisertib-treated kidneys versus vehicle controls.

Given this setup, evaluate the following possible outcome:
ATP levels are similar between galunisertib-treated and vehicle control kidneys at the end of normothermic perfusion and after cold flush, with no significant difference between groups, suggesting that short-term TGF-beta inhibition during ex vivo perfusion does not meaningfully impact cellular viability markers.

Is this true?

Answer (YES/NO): YES